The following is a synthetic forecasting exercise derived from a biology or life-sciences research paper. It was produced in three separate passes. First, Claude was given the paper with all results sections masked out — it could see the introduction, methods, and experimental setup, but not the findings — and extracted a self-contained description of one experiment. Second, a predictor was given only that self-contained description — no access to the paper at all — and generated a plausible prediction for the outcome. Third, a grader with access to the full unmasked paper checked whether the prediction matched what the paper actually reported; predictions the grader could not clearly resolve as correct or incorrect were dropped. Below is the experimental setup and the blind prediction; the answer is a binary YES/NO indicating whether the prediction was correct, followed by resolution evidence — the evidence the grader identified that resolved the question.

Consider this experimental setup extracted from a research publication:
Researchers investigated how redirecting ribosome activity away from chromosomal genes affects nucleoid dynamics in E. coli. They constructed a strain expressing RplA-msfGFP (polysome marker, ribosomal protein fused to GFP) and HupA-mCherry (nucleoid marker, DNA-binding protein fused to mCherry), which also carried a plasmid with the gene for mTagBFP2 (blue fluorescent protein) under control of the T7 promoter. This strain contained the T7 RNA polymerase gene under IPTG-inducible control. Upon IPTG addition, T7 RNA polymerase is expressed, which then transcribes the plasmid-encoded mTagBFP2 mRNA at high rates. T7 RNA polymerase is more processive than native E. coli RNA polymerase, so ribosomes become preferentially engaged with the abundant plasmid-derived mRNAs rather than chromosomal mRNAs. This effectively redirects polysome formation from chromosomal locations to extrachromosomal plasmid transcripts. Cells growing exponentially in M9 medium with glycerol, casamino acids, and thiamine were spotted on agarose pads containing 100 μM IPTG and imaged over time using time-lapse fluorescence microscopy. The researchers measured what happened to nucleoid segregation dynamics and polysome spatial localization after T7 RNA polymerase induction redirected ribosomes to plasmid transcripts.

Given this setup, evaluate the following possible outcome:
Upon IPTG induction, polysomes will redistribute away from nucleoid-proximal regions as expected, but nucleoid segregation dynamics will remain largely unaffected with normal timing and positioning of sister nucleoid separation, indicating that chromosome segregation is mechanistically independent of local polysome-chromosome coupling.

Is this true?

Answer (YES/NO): NO